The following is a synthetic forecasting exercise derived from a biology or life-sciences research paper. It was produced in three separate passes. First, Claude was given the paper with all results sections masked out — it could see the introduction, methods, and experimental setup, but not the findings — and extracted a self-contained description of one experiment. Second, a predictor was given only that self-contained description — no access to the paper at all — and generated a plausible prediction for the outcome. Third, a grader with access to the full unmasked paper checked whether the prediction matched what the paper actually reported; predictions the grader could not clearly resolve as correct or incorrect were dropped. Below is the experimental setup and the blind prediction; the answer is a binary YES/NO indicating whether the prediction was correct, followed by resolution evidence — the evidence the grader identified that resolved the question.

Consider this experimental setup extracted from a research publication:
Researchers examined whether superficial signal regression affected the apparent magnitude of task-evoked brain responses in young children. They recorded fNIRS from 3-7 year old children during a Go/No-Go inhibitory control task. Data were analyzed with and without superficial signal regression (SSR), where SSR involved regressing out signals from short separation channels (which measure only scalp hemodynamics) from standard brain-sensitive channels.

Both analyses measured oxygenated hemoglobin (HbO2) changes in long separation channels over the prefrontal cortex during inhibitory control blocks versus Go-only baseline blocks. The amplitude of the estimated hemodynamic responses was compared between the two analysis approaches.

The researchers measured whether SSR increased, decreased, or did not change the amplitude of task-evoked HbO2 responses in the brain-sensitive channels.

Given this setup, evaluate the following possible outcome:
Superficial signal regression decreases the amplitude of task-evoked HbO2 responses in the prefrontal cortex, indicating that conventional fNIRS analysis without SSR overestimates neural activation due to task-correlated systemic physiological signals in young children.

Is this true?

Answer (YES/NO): YES